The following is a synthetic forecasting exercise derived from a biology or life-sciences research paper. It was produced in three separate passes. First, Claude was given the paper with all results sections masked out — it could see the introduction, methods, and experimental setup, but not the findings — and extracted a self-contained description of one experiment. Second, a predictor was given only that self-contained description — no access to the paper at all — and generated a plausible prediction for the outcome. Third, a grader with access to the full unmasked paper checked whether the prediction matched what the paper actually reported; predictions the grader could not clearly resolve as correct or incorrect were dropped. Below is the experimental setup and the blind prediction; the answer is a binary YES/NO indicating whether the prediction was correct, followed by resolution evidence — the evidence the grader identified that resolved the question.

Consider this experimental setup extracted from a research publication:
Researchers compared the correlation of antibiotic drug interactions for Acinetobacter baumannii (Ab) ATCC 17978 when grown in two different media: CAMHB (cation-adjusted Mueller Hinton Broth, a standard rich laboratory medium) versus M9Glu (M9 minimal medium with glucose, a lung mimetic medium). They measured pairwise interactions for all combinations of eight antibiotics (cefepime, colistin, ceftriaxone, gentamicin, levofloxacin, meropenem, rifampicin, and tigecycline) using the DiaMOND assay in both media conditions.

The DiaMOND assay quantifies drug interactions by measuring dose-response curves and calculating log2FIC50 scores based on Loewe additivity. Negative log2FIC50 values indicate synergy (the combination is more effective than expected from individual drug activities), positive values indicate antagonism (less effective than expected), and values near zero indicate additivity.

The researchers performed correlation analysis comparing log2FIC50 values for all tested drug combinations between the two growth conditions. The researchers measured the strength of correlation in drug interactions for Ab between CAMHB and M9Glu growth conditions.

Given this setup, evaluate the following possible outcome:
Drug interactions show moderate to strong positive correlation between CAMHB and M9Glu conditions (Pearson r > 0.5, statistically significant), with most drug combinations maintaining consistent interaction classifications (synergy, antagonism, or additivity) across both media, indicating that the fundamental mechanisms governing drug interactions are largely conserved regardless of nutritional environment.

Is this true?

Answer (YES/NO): YES